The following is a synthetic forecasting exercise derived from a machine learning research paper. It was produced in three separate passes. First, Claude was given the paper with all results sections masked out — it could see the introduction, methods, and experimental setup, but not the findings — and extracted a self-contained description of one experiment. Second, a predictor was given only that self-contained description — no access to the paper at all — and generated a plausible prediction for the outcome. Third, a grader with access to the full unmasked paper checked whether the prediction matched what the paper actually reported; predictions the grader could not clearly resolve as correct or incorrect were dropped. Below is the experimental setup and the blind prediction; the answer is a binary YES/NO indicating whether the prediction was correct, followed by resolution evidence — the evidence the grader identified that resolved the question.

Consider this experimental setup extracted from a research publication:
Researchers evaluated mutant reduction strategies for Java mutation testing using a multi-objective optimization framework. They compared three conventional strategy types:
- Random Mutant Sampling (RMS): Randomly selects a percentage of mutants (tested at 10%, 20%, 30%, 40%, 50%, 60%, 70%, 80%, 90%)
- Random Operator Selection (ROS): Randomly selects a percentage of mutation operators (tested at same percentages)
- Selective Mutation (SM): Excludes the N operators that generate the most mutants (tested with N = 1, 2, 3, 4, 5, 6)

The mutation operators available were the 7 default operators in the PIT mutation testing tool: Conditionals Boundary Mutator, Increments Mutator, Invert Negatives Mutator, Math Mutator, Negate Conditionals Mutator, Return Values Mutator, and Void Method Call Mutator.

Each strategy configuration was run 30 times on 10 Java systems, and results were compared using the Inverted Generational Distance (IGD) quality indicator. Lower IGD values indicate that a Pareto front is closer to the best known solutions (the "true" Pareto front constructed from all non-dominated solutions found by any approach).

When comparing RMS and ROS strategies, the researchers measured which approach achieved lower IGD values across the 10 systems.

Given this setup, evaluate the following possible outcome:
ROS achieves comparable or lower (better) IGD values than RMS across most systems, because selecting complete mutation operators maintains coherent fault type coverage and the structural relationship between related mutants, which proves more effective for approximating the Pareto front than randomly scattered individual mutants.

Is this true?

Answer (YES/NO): YES